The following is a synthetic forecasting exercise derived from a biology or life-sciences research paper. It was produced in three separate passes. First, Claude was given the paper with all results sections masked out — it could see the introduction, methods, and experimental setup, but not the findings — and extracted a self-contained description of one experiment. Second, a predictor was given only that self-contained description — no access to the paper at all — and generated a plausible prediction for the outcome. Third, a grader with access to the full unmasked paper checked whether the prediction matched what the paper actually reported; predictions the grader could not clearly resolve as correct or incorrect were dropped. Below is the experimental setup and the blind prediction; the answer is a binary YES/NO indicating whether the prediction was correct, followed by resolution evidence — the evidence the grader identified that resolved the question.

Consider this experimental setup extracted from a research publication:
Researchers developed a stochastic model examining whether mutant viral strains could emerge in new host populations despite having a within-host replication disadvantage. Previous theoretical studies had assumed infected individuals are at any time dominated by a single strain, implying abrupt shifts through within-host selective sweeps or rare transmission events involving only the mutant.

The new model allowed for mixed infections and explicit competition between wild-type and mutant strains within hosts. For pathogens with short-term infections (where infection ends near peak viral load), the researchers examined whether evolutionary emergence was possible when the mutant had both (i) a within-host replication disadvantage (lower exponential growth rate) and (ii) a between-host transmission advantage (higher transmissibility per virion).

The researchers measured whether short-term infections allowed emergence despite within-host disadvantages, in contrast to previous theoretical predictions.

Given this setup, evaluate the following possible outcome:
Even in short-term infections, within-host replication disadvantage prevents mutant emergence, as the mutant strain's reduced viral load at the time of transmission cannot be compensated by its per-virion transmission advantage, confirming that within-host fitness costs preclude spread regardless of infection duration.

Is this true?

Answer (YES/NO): NO